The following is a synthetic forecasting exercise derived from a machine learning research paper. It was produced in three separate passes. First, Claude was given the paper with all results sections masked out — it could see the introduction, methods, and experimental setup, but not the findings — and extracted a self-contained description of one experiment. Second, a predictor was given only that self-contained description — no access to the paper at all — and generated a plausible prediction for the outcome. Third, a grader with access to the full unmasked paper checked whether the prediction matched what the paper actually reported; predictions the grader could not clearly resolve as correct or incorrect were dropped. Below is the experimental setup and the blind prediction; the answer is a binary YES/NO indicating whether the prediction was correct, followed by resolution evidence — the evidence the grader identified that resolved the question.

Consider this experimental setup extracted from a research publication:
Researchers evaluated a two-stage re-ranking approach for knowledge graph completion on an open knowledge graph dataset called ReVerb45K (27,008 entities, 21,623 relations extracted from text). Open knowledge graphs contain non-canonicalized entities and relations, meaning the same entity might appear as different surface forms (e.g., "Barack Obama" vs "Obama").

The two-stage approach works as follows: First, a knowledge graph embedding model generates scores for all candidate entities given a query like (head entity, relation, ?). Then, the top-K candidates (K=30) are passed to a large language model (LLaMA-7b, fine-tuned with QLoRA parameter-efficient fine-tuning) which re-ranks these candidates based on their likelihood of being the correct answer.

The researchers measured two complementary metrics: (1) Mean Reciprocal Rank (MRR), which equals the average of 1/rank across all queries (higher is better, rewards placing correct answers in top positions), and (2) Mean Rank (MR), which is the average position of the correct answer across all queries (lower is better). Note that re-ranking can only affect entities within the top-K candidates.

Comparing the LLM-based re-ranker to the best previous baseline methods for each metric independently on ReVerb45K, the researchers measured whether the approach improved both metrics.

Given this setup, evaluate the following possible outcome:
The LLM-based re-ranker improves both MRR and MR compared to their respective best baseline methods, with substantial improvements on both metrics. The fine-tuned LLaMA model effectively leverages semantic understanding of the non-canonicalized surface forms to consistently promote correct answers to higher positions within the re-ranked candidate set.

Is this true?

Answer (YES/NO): NO